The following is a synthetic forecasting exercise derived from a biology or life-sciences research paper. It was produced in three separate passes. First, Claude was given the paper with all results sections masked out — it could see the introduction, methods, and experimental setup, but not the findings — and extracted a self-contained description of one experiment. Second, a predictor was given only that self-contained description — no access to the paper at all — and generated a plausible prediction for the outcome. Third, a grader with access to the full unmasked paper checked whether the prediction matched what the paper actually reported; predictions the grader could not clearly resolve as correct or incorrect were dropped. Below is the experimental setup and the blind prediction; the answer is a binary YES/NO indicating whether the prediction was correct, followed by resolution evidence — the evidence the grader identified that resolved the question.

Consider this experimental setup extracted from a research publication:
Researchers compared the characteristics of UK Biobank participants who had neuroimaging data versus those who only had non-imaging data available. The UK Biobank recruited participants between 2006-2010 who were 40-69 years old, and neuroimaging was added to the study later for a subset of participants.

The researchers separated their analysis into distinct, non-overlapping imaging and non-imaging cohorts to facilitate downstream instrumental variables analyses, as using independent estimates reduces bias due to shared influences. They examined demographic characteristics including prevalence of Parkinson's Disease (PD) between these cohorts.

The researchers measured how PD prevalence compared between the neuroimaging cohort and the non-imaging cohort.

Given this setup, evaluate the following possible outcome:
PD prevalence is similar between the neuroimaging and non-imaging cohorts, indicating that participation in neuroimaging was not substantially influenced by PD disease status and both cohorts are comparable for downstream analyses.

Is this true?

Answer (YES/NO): NO